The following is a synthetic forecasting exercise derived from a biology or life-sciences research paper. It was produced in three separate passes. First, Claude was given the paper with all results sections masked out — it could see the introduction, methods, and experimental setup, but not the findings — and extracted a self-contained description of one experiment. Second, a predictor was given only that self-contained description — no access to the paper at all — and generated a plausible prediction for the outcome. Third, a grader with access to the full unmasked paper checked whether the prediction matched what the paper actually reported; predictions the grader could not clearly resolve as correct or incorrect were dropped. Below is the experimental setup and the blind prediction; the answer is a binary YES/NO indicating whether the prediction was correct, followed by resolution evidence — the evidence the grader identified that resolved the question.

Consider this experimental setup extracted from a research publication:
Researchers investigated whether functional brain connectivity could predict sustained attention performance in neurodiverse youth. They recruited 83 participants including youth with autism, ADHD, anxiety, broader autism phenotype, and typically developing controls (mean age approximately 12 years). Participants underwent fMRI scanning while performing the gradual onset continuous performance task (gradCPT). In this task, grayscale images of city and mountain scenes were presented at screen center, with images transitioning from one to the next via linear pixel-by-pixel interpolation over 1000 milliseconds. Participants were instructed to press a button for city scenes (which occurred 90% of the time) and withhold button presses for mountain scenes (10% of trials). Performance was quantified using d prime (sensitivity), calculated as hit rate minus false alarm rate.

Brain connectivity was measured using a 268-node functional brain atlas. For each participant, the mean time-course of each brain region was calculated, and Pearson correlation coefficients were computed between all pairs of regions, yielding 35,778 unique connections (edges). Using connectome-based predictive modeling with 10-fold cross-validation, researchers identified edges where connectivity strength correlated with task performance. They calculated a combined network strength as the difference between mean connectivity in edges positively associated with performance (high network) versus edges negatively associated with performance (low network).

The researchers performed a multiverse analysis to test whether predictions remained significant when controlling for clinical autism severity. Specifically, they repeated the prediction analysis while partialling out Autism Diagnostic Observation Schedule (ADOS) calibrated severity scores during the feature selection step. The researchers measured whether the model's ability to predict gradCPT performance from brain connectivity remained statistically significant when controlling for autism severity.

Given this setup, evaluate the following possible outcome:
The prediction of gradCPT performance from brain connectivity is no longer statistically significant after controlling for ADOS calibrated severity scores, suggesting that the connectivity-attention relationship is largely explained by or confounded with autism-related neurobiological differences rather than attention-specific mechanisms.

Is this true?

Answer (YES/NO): NO